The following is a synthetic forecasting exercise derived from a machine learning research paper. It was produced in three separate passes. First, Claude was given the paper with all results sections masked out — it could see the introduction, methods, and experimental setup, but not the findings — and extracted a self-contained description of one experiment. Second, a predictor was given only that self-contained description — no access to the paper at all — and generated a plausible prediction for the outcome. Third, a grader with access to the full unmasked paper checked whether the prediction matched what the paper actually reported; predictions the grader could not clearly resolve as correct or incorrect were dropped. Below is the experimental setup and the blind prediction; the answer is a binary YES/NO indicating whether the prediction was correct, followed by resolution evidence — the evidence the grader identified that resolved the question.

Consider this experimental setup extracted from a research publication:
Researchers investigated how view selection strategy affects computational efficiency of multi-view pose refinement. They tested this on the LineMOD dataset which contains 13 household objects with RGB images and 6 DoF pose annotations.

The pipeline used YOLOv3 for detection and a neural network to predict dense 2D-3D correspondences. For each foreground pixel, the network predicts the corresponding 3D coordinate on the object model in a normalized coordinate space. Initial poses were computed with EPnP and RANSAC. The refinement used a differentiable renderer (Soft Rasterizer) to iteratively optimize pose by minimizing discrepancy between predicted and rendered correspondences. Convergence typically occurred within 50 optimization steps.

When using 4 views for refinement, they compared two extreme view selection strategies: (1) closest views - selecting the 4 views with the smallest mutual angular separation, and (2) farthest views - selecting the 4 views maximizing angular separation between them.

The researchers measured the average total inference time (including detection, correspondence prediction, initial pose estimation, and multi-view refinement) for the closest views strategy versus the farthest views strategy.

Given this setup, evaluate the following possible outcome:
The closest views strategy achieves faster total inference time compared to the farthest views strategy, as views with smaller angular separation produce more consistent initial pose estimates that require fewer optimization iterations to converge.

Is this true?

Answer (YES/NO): NO